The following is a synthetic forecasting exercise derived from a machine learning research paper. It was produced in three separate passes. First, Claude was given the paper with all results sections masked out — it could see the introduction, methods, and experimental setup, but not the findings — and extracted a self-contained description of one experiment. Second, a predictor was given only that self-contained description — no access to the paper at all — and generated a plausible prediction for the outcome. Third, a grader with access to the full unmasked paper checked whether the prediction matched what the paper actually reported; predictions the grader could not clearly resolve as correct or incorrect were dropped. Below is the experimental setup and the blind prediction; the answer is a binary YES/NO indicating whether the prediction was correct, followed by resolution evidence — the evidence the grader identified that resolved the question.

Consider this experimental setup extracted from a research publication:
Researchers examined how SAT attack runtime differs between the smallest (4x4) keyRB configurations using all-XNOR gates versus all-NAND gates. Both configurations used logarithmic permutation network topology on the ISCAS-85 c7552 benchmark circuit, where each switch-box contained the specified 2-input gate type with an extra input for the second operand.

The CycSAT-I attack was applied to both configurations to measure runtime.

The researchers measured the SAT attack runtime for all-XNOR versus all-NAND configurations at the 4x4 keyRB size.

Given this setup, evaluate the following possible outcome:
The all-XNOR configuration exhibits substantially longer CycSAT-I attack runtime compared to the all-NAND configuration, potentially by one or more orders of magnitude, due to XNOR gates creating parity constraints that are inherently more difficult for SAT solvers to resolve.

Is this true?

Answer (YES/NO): NO